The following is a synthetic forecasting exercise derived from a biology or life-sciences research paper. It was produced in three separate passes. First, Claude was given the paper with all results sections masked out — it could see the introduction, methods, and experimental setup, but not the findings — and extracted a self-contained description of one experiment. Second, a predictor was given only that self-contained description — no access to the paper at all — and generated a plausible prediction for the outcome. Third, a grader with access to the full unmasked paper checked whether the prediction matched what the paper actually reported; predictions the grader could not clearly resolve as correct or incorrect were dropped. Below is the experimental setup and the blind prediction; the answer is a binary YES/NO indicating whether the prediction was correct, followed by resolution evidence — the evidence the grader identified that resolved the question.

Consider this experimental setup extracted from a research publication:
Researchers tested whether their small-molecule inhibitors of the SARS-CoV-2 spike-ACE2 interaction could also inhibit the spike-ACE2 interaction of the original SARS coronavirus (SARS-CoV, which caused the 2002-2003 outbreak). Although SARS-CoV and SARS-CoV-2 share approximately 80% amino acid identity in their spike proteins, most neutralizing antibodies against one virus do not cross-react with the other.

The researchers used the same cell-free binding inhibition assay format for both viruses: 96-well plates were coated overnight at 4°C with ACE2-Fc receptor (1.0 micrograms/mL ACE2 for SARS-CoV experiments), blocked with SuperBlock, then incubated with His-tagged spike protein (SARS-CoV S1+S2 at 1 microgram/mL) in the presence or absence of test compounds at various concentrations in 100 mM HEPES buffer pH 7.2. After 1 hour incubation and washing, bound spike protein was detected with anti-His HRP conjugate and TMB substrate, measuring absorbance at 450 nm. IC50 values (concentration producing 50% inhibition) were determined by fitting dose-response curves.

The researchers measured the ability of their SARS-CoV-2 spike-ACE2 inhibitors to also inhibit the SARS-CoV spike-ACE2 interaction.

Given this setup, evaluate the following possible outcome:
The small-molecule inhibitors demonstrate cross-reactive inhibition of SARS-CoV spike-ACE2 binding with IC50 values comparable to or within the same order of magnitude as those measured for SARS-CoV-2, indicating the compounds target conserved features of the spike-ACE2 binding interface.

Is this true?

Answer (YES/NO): YES